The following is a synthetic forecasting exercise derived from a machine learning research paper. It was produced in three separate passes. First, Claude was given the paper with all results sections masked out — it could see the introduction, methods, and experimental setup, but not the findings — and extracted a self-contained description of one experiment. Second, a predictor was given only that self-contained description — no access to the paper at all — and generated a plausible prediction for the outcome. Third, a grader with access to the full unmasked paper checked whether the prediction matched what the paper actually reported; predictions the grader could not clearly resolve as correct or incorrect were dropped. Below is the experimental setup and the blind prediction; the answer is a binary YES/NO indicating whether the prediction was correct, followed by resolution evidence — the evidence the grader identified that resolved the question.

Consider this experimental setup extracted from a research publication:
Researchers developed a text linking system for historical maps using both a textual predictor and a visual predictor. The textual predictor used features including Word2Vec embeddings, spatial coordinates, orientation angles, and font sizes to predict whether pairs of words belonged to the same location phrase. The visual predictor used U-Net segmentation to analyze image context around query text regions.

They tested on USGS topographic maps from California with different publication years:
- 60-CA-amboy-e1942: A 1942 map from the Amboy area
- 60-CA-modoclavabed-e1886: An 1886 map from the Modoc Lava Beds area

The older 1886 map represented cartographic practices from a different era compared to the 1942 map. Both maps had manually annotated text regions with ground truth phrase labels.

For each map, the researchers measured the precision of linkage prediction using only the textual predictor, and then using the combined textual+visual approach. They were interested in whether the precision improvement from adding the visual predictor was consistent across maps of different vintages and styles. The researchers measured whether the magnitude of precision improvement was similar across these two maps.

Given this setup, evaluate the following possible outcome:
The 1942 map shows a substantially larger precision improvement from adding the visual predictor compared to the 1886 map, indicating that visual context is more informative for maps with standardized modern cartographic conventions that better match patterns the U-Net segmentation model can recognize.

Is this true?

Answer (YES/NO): NO